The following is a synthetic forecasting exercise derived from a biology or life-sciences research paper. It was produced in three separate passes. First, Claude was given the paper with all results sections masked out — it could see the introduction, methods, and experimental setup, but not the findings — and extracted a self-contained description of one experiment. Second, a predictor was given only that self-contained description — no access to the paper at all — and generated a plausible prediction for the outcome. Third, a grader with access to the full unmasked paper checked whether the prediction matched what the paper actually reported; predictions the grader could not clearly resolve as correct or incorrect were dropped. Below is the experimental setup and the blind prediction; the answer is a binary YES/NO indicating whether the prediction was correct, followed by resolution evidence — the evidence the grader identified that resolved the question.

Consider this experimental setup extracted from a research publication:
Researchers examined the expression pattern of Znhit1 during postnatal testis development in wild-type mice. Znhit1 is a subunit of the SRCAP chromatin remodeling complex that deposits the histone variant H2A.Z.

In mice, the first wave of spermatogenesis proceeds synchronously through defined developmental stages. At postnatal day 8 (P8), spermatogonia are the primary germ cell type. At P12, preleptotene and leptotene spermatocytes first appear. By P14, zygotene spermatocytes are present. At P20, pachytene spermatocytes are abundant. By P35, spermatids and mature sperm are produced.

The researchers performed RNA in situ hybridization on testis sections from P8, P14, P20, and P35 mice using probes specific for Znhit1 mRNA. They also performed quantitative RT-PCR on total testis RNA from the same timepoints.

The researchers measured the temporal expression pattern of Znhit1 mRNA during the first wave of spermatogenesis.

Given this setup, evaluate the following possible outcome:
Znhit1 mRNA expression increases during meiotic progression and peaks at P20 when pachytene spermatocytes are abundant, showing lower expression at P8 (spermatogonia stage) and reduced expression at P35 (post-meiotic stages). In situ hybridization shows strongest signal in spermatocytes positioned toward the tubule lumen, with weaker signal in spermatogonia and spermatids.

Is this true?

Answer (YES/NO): NO